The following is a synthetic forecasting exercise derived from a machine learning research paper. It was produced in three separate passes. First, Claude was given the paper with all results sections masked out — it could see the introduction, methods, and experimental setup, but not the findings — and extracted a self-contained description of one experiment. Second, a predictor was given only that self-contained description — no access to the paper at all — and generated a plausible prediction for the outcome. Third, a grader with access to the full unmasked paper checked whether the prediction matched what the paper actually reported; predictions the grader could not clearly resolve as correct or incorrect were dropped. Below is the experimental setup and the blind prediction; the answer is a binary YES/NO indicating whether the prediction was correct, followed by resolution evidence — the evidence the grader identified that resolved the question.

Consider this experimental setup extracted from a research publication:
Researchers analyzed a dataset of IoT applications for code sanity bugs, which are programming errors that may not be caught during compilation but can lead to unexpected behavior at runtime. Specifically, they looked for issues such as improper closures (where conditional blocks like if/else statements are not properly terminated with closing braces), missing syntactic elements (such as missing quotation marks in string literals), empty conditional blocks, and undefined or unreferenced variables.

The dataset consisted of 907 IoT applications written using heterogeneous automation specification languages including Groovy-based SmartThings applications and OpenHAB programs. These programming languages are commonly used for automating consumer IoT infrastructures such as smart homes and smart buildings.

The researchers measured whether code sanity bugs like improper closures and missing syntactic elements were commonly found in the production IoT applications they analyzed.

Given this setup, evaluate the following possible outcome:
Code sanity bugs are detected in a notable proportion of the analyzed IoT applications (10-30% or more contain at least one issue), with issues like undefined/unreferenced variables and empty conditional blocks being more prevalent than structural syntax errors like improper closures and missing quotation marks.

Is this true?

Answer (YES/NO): NO